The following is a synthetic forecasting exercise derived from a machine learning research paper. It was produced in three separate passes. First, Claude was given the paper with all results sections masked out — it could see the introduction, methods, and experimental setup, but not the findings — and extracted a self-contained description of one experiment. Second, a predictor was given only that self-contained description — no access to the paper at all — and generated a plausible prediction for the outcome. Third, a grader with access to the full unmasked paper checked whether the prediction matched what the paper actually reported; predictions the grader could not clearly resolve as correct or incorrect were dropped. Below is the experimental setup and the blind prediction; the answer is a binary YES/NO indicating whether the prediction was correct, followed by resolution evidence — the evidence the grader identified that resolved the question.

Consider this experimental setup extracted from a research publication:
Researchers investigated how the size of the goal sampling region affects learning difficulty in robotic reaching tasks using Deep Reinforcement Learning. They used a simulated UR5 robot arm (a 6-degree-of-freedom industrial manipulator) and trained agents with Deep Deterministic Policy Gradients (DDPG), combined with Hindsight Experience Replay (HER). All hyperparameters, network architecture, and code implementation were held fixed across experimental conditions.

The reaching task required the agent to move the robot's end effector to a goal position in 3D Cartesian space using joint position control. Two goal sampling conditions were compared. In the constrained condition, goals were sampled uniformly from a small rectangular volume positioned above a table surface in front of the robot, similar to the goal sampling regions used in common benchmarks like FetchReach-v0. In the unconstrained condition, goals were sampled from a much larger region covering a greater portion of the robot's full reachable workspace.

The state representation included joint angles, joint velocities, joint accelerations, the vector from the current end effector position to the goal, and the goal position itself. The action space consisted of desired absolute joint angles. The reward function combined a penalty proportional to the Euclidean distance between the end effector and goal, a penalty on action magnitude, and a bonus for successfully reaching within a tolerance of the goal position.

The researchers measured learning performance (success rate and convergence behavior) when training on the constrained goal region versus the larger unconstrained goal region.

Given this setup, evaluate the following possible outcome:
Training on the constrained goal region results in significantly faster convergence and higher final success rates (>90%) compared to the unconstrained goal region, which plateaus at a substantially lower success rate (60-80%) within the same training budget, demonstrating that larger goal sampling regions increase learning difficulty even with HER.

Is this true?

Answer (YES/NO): NO